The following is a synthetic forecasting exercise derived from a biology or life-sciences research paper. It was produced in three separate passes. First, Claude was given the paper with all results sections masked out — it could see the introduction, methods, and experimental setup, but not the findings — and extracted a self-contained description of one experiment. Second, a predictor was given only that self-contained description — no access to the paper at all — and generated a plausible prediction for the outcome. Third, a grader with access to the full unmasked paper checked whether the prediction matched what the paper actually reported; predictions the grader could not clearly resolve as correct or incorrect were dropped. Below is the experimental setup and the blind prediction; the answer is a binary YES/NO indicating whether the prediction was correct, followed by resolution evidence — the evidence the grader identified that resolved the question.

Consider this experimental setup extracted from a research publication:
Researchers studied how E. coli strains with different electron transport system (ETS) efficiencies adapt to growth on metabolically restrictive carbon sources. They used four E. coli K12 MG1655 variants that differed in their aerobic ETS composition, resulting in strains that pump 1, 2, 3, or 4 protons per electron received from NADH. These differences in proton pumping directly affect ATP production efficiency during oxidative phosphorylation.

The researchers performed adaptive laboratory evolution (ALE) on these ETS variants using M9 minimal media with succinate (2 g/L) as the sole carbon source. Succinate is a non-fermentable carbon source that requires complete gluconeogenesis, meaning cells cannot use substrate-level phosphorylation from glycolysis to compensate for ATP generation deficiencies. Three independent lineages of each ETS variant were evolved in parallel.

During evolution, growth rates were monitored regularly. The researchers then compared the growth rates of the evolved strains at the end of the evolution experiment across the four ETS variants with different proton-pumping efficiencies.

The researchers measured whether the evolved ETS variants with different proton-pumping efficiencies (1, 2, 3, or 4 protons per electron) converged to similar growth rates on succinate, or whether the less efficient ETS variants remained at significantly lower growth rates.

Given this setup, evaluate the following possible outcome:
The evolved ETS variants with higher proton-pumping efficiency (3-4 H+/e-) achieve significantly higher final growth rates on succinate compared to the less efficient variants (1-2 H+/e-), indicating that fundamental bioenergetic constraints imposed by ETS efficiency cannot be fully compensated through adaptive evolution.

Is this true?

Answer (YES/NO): NO